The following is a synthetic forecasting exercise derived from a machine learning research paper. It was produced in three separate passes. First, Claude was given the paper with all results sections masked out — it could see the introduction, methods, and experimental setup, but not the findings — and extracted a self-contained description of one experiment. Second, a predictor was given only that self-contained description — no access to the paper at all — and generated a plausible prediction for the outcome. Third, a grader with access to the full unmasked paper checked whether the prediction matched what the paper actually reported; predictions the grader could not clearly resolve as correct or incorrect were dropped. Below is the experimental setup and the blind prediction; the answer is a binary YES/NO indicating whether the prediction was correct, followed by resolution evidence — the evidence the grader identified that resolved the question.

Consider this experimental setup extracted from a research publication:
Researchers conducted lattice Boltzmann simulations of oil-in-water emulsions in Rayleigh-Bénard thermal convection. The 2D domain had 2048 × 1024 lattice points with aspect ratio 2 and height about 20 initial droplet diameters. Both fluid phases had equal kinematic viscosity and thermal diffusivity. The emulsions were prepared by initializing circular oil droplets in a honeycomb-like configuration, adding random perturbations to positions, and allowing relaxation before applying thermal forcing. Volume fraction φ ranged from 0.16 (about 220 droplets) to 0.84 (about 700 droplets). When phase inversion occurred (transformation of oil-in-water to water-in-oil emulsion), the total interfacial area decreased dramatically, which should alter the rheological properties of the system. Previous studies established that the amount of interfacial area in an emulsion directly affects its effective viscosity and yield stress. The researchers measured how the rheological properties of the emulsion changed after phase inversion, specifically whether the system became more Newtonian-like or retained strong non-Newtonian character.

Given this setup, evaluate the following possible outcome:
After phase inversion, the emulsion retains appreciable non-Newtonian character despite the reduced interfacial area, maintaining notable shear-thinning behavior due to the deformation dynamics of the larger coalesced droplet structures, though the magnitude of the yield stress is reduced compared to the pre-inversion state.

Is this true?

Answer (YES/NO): NO